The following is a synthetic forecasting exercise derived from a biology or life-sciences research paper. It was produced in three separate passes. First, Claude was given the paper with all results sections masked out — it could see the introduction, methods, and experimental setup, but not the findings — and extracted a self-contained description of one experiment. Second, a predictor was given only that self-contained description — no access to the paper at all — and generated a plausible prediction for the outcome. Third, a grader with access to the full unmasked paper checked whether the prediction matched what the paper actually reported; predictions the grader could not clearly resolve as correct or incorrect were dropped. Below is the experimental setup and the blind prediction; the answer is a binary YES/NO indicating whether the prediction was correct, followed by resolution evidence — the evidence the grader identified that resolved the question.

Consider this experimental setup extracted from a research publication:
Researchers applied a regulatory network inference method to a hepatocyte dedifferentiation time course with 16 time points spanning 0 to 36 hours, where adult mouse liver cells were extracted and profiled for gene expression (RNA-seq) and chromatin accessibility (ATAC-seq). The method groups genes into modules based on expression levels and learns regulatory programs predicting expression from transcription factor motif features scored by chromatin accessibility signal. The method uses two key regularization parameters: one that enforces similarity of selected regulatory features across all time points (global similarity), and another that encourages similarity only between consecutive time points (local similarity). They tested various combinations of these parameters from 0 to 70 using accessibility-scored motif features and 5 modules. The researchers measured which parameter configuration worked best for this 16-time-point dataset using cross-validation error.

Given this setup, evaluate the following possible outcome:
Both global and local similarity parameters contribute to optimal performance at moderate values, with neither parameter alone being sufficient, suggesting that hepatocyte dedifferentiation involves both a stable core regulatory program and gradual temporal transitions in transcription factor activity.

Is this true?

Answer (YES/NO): NO